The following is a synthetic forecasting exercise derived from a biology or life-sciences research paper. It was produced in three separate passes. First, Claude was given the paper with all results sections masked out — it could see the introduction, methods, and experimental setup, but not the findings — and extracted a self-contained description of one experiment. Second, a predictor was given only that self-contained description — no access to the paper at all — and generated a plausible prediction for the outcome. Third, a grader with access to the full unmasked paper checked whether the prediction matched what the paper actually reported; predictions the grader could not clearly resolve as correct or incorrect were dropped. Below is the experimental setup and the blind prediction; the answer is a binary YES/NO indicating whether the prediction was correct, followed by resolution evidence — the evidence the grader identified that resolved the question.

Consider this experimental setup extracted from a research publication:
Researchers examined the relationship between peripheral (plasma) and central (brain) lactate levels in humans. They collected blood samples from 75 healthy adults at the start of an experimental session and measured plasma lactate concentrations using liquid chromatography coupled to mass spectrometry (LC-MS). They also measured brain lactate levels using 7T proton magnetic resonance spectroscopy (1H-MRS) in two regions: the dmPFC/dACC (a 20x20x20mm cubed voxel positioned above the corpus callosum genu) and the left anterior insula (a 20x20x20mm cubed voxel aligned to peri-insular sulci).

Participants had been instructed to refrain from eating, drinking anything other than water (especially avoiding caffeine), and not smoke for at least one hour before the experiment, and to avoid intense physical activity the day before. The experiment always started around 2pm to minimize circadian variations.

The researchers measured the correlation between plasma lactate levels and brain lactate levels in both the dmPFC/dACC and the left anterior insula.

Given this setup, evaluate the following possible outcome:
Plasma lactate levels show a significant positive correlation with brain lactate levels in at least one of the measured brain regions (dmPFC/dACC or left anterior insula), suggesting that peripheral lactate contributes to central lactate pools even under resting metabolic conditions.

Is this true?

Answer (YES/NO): YES